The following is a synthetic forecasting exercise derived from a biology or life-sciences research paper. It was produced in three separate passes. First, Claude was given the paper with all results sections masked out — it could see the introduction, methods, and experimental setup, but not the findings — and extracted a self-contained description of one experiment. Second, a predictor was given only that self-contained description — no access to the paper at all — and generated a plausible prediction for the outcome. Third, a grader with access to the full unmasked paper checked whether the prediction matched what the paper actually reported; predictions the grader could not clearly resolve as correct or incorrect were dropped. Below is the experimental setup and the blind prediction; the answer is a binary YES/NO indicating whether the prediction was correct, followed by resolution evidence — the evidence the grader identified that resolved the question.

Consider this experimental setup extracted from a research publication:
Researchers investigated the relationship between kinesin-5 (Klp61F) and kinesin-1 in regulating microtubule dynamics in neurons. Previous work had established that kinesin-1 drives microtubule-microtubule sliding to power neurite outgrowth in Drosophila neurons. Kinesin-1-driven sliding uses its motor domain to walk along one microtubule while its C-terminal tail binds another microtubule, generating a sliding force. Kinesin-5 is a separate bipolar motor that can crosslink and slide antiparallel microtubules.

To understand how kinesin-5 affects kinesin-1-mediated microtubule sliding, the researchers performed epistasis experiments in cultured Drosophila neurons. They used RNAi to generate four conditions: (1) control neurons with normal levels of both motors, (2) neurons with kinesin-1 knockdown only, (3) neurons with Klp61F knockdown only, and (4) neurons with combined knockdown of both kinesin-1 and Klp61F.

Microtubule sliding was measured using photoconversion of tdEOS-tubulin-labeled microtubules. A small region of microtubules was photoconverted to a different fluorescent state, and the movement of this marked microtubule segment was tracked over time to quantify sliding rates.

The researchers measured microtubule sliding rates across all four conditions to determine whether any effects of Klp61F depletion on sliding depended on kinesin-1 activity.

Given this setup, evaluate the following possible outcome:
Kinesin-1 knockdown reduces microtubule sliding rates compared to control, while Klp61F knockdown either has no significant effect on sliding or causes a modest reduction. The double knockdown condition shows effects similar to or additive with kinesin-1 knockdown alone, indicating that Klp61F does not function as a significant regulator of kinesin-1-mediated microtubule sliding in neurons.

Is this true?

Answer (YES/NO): NO